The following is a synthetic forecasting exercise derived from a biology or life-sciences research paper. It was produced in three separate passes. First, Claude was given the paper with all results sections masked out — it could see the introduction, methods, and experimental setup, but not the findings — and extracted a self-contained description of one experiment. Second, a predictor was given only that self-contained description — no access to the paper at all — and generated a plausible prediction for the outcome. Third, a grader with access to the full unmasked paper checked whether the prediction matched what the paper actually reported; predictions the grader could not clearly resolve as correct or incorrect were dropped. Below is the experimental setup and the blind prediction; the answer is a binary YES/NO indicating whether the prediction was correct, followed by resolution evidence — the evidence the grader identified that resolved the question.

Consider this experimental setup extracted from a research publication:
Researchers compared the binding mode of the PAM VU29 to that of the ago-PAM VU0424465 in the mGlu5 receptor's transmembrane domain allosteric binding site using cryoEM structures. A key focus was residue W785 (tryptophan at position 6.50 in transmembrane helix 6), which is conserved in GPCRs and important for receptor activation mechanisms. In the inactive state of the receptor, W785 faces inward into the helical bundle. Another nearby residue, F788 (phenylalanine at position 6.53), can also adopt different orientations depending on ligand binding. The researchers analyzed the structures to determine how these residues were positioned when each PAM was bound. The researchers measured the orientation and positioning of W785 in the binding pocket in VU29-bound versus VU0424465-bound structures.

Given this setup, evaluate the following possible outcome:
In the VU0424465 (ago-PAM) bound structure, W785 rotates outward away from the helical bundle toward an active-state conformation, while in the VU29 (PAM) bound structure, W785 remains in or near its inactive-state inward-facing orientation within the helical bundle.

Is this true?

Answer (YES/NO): NO